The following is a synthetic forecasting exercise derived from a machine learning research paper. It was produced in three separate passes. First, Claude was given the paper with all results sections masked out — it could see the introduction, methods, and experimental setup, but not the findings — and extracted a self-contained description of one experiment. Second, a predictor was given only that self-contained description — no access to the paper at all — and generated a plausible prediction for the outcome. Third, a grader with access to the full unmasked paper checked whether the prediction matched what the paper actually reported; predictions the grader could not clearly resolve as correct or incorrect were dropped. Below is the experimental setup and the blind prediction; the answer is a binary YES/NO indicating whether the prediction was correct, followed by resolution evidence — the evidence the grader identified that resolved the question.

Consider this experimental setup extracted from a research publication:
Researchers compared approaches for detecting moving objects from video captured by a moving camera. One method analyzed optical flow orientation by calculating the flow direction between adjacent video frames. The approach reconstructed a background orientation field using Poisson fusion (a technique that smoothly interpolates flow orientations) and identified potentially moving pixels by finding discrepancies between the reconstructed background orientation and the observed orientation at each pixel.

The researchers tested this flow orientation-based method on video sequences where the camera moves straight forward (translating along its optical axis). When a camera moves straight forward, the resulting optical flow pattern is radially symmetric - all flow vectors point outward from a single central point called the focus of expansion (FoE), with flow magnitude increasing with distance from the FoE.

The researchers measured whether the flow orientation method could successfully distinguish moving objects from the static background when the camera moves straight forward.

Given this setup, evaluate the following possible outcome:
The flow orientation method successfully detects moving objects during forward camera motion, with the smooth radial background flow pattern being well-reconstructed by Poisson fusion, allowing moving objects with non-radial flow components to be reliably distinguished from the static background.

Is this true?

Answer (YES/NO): NO